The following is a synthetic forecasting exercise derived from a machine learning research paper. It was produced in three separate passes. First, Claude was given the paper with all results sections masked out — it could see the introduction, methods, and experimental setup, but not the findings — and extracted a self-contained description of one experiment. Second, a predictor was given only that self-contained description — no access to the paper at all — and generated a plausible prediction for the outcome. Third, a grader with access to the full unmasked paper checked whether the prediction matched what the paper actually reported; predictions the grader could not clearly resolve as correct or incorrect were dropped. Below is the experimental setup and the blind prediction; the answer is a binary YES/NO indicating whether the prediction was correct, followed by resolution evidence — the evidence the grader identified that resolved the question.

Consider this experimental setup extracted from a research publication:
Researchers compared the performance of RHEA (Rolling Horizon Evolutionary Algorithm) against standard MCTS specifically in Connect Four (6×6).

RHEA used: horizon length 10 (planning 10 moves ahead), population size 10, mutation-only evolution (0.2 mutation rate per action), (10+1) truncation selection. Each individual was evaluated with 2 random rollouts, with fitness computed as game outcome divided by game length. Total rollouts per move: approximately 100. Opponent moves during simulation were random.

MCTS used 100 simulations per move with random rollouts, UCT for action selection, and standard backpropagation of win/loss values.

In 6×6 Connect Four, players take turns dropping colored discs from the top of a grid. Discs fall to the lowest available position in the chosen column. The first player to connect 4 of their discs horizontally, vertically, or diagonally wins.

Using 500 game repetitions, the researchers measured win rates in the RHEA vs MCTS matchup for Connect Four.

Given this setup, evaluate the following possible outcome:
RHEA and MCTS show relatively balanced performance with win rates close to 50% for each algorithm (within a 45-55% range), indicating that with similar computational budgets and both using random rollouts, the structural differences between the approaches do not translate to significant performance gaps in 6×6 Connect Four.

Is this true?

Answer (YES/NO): NO